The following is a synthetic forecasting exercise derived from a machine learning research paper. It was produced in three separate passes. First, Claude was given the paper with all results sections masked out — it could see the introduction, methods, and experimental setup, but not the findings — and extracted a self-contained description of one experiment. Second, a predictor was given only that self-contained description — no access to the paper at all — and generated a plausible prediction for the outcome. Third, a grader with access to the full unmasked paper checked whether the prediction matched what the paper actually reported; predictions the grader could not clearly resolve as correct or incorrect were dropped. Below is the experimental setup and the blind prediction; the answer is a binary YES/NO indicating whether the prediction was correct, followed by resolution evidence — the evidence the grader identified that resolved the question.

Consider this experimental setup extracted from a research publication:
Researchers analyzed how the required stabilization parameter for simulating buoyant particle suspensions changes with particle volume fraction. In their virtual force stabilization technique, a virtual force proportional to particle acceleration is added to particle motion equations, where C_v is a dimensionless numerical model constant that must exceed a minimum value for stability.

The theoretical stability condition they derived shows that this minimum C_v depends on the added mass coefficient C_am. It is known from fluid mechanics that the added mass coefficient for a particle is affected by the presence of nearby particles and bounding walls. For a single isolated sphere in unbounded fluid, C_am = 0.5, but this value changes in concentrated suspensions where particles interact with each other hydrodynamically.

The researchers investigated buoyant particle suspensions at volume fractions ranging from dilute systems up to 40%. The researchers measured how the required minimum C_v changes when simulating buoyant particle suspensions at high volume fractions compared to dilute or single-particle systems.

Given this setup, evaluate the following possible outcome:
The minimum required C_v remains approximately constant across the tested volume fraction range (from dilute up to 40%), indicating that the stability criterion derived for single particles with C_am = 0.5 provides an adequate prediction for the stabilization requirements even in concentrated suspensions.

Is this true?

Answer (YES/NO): NO